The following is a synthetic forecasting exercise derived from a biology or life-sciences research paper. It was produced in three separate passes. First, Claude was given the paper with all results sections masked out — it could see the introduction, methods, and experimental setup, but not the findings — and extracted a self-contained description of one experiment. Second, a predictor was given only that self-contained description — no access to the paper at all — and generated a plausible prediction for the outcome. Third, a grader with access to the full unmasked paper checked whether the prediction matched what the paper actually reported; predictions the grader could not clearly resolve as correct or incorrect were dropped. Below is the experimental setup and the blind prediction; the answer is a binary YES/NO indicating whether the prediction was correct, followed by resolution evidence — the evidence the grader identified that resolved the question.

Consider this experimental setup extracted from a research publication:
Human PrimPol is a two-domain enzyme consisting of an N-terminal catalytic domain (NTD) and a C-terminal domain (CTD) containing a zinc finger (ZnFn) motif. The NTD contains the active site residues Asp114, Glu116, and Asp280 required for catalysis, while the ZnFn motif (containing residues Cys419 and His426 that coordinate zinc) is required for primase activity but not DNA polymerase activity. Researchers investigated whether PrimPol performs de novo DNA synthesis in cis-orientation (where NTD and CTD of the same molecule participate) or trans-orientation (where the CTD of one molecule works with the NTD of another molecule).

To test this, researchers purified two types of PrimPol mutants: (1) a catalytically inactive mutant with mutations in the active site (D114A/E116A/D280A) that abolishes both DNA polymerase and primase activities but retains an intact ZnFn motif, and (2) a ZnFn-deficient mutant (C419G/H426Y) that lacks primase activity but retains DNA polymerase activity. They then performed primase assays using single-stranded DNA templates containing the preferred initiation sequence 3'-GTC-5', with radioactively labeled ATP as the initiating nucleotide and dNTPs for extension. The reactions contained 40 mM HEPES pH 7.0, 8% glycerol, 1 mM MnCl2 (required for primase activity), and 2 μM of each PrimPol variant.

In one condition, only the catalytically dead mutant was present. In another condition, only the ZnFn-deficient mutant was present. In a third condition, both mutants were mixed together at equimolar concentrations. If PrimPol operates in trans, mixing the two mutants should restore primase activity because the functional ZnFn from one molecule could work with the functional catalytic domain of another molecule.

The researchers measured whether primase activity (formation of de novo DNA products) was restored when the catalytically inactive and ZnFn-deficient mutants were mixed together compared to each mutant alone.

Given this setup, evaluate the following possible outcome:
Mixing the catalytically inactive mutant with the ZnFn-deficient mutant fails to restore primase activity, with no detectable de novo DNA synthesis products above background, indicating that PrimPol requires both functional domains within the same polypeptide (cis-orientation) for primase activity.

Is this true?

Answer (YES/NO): NO